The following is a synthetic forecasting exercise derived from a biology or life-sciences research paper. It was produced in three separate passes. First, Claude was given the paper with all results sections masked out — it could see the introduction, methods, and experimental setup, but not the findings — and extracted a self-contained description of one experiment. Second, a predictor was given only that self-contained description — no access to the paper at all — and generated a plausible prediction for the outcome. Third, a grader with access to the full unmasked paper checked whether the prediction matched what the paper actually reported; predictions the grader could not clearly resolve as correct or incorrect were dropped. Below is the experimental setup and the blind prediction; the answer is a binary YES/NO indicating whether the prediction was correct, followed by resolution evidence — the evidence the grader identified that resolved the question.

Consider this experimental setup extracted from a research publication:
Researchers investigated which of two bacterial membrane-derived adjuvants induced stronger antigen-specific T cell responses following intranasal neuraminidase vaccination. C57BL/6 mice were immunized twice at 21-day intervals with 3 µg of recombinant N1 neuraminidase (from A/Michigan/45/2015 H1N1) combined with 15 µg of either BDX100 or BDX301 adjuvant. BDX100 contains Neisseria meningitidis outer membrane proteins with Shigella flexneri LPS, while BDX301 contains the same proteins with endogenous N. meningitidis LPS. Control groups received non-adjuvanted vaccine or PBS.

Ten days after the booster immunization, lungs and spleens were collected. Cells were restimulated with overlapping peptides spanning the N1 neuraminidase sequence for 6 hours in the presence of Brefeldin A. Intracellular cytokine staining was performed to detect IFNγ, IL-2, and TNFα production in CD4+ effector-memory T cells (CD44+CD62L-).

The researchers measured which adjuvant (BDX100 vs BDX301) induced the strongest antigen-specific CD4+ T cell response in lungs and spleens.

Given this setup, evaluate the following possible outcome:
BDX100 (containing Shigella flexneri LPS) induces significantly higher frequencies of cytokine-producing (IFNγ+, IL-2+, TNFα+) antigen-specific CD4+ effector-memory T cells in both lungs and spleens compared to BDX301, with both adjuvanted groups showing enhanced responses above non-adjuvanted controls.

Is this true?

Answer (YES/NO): NO